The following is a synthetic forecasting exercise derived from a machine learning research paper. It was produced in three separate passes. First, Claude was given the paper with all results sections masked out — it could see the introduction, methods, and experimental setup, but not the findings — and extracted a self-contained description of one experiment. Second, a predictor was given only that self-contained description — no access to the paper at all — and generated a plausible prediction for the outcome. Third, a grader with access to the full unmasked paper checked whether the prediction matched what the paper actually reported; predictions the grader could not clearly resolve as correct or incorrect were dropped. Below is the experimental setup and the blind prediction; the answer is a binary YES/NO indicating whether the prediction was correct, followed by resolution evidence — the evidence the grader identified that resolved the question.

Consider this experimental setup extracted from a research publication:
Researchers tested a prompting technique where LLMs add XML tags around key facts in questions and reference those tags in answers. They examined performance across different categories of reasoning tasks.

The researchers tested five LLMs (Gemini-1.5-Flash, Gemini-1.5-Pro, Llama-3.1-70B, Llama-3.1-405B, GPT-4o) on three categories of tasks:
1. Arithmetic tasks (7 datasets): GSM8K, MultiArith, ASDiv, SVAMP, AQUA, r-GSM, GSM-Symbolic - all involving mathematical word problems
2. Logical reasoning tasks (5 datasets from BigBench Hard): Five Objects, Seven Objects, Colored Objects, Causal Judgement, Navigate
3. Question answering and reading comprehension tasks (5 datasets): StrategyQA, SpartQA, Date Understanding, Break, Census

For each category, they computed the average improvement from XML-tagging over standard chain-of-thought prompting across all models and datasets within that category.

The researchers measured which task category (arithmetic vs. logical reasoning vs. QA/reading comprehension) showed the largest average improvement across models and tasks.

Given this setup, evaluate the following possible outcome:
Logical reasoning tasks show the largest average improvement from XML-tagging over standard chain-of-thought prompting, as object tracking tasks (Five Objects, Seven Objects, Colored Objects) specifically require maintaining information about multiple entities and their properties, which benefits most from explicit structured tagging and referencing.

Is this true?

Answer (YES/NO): NO